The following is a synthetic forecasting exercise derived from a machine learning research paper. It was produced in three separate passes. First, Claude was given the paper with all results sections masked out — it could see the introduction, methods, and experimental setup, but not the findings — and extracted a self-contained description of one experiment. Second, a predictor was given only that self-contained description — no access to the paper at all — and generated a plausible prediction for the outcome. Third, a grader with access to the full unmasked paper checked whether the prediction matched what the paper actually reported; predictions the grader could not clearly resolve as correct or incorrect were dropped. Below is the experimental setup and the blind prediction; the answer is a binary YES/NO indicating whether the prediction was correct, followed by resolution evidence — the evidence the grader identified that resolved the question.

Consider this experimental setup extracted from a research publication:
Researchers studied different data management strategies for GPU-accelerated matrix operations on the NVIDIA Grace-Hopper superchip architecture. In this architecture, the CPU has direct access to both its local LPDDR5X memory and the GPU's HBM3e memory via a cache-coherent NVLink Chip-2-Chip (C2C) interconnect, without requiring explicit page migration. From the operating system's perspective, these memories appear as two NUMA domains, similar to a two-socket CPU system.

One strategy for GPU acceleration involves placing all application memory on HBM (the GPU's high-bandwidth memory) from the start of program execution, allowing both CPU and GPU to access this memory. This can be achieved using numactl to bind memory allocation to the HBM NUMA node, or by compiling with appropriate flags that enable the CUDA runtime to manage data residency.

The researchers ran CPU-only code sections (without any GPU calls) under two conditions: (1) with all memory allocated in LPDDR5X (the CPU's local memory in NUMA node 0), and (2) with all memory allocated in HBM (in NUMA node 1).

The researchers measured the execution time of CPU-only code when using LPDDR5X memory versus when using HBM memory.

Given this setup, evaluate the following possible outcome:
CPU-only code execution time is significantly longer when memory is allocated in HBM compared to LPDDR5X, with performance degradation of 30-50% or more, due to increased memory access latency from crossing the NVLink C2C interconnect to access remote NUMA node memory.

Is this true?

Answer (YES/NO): NO